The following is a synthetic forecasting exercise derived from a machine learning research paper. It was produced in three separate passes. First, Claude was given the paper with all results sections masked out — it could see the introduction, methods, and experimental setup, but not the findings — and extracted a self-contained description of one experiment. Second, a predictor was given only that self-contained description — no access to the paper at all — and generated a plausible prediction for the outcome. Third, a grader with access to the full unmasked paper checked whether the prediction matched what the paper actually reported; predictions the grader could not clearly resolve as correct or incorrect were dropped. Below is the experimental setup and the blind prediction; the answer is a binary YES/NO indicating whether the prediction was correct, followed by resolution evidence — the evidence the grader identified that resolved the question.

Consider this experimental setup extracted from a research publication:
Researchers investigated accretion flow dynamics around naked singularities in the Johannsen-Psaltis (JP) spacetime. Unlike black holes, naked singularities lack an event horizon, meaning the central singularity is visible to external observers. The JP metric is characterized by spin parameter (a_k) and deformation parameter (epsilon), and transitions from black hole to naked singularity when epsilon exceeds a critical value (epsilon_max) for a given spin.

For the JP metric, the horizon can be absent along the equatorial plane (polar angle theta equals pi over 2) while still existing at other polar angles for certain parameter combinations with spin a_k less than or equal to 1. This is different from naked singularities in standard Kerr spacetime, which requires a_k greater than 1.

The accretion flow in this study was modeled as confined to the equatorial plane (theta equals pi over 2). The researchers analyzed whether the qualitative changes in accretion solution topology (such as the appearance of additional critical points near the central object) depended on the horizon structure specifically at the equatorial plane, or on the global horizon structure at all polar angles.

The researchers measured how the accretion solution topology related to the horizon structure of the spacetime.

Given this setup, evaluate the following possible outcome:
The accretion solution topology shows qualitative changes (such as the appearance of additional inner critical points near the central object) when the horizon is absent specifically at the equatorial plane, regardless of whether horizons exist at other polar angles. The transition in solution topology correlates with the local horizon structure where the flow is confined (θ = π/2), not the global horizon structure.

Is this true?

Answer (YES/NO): YES